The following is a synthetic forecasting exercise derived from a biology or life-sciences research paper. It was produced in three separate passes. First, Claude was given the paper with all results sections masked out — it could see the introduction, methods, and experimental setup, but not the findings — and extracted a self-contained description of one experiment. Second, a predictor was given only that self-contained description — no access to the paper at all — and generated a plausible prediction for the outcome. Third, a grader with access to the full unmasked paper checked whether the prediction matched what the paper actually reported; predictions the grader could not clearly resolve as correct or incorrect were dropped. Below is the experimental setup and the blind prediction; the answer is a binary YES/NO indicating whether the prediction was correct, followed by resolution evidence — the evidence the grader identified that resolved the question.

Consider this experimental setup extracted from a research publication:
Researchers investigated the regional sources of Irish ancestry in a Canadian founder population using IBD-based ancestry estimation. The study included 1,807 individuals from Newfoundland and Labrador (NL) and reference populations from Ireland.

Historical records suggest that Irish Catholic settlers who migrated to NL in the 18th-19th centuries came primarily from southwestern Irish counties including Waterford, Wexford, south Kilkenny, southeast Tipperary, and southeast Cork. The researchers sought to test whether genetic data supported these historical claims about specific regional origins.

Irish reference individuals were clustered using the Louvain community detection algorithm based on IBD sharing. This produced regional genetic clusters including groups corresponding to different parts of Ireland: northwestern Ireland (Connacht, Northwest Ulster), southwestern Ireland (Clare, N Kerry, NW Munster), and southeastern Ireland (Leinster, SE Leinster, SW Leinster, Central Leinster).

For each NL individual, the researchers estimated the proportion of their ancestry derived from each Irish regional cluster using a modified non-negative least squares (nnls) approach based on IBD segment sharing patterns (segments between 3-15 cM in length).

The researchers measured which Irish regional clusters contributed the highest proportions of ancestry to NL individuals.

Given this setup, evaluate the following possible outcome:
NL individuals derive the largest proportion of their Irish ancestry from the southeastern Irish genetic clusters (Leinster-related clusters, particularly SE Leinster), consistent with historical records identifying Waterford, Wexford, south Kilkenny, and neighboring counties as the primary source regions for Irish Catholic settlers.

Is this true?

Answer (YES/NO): NO